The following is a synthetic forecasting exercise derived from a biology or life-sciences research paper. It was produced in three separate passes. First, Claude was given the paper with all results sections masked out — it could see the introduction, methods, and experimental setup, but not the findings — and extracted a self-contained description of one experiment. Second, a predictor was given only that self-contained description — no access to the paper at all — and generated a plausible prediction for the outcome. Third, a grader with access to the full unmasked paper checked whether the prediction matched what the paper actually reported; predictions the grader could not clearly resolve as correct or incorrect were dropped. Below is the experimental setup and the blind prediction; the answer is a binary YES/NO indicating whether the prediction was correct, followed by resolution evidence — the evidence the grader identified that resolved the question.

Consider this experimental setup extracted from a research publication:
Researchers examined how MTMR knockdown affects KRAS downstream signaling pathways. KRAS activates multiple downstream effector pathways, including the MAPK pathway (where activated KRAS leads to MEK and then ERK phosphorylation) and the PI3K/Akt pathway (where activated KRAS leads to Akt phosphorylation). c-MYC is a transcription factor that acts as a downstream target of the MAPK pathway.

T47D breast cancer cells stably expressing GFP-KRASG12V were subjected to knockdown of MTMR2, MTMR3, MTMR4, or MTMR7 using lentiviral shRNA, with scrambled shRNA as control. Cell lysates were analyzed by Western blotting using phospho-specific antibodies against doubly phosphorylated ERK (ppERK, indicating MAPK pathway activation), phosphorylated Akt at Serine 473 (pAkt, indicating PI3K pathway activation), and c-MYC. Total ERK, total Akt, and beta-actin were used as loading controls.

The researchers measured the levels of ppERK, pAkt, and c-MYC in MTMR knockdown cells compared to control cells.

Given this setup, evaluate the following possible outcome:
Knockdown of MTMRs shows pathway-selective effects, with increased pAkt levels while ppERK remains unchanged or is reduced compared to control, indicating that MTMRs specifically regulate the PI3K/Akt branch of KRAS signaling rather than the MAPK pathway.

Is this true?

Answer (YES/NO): NO